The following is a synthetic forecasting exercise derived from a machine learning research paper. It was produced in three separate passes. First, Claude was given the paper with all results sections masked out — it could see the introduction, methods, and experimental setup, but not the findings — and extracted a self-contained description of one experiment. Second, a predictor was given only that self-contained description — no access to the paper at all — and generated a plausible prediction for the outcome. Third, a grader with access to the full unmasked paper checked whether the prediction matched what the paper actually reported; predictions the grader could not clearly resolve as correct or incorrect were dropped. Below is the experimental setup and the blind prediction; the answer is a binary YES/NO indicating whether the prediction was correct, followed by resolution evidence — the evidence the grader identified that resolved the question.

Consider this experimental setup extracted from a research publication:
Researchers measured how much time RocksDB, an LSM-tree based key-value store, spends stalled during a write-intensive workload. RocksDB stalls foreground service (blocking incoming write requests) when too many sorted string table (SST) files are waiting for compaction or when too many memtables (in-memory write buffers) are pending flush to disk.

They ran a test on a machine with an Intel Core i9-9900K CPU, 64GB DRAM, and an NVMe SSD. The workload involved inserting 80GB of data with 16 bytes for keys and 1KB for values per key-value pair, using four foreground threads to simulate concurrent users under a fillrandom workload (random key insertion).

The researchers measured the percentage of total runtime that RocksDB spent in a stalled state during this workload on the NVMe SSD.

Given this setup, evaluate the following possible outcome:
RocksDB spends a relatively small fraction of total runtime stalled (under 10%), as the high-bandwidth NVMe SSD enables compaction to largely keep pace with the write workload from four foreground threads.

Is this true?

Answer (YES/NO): NO